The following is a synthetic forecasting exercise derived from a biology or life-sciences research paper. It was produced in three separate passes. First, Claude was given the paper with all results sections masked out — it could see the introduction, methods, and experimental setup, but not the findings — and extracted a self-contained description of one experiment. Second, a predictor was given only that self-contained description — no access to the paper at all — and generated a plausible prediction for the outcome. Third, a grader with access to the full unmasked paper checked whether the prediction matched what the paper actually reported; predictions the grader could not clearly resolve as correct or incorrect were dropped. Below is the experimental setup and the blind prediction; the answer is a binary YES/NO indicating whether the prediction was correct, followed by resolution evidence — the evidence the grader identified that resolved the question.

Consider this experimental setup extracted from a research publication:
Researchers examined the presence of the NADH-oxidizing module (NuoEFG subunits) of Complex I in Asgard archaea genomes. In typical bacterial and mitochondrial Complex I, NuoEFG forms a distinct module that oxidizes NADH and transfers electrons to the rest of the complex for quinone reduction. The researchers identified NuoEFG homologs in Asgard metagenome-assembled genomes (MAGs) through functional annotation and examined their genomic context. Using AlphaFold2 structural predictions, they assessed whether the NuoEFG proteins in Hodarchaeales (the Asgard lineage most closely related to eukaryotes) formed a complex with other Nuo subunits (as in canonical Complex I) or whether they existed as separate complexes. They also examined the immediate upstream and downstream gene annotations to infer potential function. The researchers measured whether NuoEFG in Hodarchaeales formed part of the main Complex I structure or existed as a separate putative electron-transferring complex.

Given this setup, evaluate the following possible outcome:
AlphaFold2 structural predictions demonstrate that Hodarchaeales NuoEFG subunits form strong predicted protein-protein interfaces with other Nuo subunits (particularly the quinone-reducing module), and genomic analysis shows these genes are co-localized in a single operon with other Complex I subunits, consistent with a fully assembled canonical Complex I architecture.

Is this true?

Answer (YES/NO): NO